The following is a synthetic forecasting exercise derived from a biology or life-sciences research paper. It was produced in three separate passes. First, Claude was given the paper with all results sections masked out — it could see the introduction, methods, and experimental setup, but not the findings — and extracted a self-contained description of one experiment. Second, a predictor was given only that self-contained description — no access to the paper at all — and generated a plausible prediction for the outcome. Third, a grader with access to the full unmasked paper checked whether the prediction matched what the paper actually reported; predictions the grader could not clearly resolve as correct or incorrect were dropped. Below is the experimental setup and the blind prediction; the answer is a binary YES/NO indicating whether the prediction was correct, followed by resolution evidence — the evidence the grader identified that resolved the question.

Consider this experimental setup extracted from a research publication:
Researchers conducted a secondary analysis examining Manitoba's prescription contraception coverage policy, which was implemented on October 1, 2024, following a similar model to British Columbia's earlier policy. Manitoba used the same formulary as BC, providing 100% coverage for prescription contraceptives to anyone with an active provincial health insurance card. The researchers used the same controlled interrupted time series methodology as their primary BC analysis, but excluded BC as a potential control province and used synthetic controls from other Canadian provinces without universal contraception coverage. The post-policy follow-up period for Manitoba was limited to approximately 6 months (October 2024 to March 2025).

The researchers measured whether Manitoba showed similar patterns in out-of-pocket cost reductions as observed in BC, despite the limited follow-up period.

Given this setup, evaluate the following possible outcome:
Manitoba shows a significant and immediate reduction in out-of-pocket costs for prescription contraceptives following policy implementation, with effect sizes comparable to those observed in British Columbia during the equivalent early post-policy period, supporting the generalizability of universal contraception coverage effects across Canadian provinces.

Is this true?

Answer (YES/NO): YES